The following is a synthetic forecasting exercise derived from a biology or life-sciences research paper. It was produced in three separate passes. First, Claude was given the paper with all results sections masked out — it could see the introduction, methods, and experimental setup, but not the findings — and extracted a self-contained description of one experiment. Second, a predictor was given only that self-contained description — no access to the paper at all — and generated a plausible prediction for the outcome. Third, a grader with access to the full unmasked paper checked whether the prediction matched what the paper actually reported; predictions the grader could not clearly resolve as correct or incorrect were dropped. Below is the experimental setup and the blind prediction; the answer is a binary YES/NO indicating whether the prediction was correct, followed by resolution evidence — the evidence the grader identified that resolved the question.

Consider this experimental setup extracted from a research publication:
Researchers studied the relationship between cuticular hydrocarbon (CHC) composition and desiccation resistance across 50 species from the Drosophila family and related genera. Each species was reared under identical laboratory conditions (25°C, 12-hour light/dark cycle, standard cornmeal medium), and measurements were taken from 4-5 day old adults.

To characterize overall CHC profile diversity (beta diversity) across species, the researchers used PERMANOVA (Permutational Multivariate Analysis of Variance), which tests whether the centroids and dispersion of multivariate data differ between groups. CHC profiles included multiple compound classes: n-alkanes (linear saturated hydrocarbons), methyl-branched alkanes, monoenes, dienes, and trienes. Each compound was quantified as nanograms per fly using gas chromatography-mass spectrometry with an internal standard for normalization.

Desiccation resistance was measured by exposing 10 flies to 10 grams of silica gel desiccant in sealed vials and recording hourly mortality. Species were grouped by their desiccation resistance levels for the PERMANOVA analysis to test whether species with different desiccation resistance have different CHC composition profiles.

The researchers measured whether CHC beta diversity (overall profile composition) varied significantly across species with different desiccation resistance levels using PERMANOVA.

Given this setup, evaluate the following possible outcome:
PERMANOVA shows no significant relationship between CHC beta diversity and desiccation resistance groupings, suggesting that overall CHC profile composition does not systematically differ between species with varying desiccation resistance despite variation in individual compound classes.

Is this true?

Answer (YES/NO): NO